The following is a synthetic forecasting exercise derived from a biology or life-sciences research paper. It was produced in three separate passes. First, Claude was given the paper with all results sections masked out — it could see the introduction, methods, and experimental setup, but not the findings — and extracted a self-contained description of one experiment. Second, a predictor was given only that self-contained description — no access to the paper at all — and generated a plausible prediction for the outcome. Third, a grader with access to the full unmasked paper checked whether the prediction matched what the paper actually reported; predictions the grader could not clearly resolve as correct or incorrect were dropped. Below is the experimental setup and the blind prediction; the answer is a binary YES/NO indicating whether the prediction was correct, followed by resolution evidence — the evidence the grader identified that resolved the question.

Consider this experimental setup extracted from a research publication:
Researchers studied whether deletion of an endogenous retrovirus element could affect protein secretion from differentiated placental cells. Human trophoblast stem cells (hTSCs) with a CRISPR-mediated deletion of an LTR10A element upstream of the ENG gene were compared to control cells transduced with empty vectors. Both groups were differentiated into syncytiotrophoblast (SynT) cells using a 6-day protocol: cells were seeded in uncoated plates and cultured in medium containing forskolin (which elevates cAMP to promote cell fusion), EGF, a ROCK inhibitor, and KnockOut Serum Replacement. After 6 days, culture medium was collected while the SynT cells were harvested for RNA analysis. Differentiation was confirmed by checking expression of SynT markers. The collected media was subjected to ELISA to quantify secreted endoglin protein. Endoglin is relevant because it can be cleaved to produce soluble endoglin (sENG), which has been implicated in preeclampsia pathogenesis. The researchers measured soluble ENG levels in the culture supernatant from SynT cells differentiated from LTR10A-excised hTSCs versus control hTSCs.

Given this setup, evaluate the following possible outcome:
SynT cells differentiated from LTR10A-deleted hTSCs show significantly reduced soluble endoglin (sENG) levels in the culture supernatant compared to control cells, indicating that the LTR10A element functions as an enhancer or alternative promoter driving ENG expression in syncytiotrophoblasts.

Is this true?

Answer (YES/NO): YES